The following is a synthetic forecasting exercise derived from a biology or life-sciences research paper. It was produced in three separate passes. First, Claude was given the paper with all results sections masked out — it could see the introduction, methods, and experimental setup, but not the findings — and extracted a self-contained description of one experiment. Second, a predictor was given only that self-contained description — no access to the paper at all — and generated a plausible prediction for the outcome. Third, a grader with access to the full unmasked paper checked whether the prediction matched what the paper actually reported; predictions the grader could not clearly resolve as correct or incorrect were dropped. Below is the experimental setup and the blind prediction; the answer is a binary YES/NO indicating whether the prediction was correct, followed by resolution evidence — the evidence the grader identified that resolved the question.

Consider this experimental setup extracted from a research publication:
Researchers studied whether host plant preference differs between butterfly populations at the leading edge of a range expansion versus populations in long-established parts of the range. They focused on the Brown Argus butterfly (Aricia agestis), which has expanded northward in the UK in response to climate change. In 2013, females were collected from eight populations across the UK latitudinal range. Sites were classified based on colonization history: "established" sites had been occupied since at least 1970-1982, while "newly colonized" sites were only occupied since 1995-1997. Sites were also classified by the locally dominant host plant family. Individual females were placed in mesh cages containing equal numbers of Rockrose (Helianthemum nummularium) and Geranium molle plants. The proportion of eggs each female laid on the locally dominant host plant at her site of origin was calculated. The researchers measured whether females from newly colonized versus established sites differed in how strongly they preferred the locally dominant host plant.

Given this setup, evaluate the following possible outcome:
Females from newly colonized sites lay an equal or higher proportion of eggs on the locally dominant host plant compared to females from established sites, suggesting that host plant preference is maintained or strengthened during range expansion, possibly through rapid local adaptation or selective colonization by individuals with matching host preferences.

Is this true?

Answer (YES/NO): YES